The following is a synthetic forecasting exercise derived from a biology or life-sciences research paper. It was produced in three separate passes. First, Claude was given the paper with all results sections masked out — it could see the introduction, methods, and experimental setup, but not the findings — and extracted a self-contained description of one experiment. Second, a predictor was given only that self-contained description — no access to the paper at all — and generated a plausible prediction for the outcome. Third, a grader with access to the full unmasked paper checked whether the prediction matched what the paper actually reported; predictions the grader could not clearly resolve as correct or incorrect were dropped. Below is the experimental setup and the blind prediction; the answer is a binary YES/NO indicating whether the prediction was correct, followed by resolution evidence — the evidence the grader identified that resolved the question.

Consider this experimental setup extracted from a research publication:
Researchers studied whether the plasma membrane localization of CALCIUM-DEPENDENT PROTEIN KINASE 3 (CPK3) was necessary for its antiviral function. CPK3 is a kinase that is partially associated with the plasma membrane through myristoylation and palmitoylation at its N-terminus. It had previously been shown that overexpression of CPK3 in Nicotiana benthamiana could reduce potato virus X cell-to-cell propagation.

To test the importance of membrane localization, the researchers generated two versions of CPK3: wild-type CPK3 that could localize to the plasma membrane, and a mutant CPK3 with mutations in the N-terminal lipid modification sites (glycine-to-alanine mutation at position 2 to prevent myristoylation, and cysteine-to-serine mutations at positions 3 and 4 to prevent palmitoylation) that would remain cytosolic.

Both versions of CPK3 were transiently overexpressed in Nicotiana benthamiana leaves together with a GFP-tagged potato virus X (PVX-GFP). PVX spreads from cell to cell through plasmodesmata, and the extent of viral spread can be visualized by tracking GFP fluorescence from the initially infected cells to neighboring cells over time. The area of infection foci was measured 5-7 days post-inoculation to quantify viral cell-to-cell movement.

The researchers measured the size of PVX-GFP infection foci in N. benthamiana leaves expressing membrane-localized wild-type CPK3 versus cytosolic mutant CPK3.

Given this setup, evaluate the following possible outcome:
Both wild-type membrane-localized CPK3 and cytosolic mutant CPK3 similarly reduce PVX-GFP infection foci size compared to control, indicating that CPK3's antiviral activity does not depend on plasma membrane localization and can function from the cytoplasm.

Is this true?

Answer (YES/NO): NO